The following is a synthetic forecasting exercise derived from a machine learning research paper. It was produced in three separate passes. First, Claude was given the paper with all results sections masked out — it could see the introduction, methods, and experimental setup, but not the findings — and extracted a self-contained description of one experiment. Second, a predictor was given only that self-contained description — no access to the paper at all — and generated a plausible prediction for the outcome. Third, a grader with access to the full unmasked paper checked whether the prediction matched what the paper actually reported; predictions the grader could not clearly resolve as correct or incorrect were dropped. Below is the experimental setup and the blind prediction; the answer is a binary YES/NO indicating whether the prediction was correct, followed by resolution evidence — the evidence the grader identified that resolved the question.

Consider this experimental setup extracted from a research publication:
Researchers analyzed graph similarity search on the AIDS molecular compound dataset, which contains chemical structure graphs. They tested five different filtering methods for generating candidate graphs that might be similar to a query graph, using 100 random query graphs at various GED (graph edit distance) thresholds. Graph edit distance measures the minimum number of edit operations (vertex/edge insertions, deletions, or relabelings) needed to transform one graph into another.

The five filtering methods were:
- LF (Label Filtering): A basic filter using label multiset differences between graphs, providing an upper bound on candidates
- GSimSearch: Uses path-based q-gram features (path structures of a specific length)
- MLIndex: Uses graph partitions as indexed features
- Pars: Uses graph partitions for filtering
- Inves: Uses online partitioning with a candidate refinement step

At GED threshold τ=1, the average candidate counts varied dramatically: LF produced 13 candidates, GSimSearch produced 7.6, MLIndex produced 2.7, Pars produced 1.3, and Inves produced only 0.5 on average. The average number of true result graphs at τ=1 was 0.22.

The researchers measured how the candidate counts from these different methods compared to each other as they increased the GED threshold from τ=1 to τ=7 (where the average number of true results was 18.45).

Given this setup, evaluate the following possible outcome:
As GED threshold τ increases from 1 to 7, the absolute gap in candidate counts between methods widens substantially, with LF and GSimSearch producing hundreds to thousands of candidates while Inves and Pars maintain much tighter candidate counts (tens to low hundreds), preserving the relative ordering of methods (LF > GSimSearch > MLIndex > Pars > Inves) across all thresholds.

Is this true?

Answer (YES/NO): NO